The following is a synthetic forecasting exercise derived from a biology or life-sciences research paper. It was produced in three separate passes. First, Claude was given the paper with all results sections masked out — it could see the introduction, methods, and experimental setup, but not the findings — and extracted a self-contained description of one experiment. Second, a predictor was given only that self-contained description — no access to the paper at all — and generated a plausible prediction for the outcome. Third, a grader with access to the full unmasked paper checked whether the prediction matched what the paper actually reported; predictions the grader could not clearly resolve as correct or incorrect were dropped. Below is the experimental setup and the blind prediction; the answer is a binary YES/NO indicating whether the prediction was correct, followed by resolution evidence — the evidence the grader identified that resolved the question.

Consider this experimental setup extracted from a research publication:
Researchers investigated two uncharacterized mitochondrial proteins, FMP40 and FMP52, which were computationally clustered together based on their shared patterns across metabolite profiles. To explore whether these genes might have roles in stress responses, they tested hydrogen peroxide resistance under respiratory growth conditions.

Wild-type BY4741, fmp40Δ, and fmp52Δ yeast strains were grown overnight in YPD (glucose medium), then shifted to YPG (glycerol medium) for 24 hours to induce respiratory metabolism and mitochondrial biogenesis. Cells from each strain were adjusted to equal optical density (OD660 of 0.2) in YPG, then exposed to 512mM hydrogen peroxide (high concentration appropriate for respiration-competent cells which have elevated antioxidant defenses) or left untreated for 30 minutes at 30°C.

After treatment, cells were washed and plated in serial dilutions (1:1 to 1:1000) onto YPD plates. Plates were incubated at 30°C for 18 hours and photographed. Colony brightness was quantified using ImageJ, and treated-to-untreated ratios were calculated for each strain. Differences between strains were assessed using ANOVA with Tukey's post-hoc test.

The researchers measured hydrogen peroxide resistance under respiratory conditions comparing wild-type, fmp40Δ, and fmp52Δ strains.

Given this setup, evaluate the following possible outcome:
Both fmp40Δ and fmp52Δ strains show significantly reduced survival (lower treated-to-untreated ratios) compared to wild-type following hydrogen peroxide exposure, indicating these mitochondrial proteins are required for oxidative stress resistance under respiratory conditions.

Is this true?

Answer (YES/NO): NO